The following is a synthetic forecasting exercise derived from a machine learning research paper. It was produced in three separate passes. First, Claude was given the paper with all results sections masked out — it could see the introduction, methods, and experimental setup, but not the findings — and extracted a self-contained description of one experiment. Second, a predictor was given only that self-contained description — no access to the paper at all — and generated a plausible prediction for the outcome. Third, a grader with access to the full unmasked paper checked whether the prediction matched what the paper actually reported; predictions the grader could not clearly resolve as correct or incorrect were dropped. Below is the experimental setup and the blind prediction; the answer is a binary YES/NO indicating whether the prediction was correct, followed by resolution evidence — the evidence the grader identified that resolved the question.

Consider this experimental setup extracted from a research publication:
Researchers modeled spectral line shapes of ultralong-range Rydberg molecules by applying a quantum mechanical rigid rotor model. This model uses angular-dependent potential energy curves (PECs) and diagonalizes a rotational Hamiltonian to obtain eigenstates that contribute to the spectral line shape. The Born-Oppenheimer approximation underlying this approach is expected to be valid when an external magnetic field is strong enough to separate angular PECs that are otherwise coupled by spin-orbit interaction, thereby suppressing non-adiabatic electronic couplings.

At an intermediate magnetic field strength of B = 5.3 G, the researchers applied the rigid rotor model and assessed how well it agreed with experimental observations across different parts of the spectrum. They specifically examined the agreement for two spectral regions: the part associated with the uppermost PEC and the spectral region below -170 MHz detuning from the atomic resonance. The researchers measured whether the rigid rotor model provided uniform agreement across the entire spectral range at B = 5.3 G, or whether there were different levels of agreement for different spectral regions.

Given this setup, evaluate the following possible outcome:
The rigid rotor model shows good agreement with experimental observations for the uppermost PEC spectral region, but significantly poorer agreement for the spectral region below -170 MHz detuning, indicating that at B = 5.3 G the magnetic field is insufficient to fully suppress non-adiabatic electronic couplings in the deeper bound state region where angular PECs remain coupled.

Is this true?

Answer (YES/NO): YES